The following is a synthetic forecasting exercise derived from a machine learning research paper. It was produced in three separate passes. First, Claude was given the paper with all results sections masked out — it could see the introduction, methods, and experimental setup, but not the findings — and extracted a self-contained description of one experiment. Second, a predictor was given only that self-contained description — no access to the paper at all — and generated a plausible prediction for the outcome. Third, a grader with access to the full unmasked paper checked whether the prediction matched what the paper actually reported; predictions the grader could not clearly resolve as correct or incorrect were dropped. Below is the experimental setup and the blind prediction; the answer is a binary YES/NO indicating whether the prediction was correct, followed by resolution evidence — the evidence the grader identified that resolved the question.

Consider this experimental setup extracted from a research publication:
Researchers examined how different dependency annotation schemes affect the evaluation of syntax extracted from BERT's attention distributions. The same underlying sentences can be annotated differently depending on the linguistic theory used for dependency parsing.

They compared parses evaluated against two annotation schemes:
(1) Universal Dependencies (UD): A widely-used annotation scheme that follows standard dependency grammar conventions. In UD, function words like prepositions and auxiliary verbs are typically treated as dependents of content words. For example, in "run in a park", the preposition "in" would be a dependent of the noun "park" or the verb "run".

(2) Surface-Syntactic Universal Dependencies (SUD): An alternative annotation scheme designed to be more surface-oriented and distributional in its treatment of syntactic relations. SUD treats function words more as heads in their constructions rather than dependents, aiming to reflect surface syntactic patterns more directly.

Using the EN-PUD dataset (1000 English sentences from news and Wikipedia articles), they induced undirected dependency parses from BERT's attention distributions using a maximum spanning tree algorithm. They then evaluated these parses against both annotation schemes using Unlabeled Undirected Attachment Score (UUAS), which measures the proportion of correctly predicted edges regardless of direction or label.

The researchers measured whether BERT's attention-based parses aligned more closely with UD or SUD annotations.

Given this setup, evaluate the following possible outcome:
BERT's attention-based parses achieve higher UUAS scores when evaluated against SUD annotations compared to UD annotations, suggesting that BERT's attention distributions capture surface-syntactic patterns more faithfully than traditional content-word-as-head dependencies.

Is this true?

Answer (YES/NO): YES